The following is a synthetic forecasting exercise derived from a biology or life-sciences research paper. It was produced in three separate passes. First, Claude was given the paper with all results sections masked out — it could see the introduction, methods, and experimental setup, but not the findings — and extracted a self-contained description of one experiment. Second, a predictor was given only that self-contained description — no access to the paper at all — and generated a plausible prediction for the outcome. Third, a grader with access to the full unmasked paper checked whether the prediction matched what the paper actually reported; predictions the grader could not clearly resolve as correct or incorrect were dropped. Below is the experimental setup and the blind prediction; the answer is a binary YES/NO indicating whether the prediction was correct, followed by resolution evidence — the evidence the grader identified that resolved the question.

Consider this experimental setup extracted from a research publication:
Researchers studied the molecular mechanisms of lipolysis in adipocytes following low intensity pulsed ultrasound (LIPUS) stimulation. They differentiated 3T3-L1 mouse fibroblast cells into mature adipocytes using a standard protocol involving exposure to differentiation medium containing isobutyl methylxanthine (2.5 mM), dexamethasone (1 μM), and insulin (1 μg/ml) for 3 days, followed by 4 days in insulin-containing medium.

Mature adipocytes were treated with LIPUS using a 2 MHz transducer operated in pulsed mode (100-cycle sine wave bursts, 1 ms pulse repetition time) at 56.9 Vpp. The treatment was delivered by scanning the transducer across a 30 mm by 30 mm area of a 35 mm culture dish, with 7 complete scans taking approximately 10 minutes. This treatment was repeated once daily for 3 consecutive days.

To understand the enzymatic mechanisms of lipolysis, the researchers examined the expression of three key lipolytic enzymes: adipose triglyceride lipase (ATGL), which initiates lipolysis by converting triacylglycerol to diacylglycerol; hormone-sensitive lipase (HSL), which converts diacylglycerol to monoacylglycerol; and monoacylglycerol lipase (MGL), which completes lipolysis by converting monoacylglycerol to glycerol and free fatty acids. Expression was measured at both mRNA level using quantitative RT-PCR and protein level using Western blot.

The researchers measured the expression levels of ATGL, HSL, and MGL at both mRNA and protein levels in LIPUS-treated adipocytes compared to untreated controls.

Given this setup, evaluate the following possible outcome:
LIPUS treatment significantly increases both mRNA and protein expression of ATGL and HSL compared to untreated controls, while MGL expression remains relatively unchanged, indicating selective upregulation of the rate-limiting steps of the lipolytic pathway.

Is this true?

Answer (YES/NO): NO